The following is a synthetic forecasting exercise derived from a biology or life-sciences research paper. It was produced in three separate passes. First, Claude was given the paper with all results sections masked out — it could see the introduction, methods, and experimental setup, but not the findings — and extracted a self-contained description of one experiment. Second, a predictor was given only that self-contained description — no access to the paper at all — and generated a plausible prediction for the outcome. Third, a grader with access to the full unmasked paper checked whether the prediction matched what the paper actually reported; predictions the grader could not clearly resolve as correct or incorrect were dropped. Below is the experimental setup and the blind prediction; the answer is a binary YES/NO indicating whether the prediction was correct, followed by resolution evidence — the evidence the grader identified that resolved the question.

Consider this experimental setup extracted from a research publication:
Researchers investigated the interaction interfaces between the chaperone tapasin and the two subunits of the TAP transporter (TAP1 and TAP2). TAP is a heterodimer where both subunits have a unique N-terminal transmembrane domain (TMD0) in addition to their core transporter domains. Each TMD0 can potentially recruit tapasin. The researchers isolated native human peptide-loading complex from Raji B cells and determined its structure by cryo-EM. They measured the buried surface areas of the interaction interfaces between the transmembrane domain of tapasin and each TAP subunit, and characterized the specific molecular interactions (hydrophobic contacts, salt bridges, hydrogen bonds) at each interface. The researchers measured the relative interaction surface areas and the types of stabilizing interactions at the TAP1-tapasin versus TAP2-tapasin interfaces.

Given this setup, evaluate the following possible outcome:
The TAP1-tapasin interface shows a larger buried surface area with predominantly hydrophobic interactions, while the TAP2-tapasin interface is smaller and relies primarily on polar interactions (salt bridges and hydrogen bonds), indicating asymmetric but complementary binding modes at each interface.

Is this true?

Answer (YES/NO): NO